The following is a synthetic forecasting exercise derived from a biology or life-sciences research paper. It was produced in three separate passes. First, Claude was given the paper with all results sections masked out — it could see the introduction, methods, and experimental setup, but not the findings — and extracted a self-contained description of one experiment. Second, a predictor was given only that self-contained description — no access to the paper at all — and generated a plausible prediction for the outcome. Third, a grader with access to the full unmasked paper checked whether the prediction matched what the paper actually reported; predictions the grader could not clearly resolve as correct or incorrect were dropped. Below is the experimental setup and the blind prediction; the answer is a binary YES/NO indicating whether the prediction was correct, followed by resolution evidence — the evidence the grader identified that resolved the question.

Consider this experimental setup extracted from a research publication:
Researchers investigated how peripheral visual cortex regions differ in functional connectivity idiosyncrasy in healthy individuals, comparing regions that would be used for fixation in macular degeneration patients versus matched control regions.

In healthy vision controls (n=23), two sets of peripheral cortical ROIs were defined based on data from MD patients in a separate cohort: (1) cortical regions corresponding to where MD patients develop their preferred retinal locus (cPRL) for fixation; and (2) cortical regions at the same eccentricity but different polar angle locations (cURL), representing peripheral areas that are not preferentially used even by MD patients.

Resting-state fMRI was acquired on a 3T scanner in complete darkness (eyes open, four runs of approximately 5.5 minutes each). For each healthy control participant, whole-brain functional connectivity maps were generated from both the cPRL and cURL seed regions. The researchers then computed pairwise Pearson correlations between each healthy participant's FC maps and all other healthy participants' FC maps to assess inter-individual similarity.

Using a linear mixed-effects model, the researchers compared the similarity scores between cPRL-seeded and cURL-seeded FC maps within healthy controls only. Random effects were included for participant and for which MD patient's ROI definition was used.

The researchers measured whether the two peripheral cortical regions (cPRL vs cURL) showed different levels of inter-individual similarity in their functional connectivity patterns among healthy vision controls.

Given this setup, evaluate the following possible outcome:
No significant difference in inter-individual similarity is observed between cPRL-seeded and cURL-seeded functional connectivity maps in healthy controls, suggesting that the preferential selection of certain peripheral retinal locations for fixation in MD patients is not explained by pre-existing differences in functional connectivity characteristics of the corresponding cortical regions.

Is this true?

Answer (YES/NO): YES